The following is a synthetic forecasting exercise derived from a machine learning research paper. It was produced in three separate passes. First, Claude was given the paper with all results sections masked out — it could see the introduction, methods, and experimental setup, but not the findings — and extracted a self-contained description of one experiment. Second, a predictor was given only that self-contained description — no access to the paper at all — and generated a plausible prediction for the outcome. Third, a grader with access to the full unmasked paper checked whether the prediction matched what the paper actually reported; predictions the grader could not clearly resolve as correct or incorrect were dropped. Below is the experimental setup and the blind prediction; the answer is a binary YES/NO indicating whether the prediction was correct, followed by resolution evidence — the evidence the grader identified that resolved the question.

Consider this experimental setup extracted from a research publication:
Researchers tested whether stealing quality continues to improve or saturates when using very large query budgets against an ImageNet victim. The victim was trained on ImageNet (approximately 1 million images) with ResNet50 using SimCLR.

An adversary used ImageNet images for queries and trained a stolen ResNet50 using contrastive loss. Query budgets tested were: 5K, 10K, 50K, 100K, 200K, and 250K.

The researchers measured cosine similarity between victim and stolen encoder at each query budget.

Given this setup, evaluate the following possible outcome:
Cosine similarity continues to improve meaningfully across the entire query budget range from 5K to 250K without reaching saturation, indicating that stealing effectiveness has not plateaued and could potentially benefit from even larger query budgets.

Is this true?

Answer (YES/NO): NO